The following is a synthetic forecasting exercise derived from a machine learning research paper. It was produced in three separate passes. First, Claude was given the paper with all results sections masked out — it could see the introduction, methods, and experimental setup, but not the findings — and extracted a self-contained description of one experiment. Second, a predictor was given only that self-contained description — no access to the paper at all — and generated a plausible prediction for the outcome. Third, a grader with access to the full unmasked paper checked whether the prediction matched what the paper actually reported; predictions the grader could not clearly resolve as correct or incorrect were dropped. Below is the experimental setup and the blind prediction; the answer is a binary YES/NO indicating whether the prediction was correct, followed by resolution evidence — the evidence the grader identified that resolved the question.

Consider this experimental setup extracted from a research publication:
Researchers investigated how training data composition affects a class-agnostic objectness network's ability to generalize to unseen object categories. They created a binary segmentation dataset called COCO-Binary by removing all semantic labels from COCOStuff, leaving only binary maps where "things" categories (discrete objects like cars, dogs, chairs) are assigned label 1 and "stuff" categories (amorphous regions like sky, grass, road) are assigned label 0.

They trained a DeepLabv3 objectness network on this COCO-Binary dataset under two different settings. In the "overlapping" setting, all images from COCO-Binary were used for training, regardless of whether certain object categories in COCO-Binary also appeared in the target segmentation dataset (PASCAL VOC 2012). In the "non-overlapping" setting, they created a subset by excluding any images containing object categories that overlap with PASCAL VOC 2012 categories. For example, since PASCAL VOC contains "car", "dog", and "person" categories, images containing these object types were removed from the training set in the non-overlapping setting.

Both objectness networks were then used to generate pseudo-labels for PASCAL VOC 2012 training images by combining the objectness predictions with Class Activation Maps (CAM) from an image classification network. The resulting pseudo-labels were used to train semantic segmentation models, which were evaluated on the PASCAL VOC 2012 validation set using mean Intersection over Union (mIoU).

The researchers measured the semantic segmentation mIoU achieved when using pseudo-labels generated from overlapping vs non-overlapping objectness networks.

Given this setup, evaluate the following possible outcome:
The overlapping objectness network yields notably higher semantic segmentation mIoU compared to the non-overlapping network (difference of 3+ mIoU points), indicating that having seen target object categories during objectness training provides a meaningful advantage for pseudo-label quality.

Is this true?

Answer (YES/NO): YES